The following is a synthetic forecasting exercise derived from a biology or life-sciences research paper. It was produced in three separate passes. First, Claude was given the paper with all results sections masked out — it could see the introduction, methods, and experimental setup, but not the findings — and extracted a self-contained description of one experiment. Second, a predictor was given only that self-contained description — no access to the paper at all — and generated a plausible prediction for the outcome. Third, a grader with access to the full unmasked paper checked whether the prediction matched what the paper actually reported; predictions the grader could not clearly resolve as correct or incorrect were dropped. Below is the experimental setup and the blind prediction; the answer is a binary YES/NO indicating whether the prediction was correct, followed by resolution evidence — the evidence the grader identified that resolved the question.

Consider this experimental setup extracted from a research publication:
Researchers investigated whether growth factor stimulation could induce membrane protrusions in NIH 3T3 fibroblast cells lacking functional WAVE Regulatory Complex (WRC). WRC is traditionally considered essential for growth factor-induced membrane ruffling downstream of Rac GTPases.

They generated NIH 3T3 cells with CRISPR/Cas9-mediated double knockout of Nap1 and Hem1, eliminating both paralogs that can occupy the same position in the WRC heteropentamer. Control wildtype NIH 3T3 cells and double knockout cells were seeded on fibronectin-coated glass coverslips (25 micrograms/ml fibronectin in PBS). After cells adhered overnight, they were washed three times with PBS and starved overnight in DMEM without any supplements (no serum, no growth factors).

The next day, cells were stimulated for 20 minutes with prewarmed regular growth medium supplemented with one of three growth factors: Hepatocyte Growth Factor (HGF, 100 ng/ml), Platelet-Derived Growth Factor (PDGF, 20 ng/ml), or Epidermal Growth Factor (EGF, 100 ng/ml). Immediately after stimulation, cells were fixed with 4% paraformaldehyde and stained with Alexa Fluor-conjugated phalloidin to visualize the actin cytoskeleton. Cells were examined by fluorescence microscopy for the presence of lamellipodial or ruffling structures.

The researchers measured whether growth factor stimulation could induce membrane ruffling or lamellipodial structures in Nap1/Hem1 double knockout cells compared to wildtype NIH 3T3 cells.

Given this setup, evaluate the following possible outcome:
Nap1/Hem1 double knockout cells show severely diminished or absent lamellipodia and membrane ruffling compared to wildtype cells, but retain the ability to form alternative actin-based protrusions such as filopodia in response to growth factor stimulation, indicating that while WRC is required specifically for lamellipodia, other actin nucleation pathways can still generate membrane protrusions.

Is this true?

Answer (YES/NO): NO